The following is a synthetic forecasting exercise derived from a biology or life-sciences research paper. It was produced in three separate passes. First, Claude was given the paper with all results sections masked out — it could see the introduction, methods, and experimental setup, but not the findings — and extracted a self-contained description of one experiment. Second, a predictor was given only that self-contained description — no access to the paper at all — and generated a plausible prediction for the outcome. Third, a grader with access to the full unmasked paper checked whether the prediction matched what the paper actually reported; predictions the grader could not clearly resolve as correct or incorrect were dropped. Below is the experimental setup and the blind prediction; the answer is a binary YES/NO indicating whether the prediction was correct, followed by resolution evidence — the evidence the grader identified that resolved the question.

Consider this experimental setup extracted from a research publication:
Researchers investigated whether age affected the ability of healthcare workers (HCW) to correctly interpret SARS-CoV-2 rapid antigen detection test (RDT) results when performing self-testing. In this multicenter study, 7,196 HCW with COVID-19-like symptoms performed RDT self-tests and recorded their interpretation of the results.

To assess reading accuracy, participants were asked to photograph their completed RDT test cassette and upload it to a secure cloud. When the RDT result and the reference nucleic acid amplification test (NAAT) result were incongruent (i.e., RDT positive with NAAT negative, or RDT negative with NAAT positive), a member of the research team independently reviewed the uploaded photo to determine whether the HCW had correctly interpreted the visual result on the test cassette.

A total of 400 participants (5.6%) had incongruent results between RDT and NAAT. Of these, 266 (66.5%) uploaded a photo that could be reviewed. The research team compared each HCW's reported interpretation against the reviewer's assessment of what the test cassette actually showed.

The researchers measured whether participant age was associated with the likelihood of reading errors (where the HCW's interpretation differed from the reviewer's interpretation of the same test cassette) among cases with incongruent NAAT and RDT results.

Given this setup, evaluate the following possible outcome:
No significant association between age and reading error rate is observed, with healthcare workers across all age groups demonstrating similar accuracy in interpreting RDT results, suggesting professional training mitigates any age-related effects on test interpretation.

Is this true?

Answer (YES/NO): NO